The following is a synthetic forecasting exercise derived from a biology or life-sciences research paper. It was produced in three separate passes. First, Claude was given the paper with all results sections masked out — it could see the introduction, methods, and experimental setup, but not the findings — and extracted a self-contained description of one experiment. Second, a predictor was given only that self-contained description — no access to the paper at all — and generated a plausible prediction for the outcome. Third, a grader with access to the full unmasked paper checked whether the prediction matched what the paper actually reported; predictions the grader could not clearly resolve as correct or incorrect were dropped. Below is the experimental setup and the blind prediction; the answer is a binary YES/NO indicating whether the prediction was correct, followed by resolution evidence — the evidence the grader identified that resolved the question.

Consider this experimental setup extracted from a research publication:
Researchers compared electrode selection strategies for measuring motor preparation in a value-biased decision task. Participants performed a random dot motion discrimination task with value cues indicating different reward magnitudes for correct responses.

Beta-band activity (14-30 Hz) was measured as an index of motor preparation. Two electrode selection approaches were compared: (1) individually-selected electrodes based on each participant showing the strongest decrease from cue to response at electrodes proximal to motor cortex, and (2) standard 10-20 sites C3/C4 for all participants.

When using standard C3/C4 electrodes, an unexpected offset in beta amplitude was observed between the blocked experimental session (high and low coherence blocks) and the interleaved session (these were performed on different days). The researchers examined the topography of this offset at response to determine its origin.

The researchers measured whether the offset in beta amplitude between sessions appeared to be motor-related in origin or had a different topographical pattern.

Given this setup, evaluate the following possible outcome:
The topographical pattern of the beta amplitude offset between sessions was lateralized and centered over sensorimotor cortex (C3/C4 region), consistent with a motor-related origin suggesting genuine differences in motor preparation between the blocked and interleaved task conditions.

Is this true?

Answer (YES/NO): NO